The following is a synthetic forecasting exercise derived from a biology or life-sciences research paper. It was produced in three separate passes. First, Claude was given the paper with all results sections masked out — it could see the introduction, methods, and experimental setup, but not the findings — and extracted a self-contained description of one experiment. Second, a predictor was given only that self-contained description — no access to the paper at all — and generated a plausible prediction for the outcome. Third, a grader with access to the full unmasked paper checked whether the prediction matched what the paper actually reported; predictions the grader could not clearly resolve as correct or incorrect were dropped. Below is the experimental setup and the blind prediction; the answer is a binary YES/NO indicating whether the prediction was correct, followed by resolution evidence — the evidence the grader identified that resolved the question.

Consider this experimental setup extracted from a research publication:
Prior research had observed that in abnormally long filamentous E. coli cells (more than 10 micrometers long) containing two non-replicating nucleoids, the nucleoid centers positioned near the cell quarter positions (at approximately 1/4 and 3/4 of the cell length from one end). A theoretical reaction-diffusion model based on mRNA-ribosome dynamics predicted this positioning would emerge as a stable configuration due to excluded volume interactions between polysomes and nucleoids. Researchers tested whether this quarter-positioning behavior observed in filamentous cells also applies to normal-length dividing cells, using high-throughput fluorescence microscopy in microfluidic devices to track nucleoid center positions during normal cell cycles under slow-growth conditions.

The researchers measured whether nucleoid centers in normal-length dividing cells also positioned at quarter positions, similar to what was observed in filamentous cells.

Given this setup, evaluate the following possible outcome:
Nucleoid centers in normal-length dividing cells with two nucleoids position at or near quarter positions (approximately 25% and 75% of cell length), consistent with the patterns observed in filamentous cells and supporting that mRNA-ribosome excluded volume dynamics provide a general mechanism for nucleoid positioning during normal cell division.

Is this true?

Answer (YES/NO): YES